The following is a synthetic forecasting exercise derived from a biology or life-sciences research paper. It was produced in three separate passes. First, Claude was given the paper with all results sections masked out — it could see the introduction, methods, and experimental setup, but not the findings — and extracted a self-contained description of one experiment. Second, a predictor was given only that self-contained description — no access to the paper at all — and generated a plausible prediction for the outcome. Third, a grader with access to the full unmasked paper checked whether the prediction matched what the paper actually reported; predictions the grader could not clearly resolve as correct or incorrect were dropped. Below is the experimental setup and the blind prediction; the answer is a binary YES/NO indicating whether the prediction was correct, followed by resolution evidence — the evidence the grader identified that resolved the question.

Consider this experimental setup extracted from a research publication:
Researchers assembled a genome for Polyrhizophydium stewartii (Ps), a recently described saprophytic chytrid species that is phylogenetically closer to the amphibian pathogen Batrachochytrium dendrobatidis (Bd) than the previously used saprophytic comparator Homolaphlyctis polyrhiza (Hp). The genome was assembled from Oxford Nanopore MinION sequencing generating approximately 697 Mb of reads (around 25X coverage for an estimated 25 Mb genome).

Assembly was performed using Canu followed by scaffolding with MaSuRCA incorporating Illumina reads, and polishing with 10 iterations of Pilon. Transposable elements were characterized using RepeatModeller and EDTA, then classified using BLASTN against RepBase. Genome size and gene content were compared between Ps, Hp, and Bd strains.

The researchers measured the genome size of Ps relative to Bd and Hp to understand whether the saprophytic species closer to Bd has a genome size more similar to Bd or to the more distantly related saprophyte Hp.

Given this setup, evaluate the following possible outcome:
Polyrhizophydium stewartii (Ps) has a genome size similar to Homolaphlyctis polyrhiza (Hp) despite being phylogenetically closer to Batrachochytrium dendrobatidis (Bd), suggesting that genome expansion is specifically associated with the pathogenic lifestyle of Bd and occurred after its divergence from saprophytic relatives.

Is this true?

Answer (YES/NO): NO